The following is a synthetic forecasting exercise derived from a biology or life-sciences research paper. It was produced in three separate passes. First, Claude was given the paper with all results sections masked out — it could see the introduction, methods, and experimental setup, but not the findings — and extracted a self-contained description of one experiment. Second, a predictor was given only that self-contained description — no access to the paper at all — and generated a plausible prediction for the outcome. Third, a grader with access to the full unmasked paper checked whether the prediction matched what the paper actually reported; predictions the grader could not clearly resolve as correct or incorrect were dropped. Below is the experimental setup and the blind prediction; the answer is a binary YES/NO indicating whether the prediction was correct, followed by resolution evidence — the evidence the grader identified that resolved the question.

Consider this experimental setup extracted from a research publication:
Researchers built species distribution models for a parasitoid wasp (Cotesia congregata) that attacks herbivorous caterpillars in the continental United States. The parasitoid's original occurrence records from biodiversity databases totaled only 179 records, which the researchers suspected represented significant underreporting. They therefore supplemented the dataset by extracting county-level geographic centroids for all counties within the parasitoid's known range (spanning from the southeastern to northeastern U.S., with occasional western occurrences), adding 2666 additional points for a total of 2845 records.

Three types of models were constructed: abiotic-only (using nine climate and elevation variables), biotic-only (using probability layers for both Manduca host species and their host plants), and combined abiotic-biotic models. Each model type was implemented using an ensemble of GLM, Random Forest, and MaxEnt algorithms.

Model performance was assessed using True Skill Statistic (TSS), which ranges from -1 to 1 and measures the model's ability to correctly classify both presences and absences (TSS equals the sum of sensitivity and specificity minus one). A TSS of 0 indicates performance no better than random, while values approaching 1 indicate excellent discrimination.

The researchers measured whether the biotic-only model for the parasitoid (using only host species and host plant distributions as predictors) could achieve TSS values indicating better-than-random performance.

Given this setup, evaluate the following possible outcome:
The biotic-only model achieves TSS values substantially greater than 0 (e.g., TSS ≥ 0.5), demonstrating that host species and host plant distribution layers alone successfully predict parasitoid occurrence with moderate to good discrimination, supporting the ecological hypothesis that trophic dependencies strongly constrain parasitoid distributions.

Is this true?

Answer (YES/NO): YES